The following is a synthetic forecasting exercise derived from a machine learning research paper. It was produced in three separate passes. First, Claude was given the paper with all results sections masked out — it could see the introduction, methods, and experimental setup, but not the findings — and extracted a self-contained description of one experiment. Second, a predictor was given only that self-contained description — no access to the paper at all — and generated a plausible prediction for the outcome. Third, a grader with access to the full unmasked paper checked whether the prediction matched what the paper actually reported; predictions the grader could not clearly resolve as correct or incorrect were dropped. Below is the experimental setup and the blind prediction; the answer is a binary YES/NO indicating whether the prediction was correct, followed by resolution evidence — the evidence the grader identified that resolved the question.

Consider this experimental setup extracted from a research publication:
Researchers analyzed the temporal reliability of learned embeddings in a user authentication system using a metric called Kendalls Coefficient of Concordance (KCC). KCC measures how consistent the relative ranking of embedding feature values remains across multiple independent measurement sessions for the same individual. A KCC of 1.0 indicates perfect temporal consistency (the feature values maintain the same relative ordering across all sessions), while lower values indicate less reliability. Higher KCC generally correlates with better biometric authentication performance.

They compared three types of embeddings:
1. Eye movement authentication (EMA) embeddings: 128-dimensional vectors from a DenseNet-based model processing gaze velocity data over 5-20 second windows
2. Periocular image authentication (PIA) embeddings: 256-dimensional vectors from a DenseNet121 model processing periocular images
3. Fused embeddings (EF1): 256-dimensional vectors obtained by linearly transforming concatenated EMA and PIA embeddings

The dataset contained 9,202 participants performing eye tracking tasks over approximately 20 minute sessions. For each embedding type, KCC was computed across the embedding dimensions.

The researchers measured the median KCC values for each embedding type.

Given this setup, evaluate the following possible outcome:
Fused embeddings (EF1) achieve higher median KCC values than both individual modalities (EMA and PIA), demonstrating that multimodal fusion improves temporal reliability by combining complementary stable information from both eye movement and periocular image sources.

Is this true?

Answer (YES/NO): NO